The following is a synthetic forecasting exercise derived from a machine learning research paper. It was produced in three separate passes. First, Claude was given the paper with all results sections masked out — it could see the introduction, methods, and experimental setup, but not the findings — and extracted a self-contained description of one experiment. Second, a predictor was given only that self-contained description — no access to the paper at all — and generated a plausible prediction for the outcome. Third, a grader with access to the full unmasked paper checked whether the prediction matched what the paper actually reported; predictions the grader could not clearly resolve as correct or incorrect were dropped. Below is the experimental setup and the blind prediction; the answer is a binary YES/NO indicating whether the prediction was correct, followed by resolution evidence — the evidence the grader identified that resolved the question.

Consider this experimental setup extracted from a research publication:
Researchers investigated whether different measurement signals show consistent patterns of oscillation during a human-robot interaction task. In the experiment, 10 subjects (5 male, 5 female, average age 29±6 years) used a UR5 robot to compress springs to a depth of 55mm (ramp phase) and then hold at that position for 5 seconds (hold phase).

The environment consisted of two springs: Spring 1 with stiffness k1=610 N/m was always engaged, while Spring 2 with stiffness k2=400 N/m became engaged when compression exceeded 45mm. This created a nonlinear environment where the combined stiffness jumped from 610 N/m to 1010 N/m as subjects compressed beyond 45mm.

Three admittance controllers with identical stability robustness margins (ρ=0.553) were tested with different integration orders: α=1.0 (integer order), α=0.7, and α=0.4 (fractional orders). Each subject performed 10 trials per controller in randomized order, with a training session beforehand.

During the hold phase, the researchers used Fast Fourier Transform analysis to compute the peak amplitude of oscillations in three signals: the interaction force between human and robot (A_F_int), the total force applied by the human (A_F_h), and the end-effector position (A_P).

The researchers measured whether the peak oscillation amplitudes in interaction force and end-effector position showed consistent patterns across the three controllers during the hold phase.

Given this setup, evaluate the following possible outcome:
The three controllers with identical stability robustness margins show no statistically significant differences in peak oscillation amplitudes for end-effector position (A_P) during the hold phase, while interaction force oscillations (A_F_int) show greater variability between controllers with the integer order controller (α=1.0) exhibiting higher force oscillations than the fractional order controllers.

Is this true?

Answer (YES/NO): NO